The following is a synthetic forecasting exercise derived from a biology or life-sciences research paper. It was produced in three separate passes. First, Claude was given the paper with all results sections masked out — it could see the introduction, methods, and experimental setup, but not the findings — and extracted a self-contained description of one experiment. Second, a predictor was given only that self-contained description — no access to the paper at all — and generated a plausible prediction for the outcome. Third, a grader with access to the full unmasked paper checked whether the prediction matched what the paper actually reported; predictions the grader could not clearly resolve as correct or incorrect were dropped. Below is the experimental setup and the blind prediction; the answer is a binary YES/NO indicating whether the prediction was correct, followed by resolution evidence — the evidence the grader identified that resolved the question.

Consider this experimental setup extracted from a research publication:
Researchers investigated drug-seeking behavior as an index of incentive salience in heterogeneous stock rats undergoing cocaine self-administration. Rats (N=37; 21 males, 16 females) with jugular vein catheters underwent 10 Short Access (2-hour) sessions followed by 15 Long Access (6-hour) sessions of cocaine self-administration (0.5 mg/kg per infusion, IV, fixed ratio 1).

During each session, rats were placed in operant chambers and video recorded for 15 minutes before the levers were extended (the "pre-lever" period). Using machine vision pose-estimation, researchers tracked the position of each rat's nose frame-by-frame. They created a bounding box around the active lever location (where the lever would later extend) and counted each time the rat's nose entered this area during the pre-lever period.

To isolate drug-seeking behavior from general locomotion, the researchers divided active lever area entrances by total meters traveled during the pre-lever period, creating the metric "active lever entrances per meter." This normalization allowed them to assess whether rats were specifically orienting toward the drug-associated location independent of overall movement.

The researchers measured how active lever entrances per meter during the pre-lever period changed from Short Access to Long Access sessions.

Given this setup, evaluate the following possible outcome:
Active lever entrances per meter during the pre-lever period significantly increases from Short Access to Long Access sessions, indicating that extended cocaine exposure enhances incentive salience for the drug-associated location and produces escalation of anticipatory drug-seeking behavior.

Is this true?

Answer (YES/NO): YES